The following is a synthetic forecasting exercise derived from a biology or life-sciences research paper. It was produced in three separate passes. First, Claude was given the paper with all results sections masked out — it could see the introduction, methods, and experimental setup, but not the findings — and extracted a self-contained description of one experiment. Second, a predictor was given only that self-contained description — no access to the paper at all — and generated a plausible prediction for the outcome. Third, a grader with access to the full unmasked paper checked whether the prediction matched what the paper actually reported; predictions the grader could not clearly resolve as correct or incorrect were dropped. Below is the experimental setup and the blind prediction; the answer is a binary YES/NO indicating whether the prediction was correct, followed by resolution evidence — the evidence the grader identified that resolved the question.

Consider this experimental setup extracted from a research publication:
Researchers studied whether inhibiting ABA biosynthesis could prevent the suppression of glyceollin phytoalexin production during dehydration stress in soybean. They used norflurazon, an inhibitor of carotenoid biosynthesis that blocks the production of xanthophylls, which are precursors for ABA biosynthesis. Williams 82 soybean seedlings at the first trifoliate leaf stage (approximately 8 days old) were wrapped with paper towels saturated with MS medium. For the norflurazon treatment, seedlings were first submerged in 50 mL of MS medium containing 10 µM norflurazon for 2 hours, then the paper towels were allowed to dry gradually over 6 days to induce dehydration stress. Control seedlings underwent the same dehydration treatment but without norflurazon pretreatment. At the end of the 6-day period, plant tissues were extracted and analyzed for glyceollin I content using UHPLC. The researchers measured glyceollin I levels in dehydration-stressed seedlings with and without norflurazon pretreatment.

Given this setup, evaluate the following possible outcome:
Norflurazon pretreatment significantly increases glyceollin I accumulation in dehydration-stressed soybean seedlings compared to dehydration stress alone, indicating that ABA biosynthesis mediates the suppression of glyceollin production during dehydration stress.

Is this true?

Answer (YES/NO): YES